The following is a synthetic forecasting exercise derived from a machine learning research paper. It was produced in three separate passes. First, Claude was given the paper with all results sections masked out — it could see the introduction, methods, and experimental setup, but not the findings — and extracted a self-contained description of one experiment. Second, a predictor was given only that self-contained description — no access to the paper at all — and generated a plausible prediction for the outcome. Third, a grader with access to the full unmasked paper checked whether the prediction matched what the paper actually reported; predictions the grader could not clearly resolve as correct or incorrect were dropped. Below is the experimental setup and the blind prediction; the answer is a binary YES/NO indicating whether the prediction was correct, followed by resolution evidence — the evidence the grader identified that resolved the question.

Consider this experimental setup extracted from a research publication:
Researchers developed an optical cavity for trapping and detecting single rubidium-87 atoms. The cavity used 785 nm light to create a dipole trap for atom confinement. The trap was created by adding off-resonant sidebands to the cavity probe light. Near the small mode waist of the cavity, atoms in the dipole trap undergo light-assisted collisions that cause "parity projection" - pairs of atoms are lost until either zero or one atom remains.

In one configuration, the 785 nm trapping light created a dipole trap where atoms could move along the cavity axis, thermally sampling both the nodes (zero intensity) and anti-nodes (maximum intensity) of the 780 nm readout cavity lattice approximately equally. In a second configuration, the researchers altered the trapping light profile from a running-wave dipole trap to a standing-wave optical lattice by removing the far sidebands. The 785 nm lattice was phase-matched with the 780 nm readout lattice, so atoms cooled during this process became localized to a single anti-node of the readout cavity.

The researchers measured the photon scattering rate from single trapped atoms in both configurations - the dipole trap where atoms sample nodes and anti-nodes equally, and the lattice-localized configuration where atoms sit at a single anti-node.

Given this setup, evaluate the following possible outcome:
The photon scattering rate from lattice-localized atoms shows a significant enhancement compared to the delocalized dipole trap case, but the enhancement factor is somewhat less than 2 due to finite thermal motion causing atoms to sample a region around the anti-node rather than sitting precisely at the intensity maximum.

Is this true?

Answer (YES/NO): NO